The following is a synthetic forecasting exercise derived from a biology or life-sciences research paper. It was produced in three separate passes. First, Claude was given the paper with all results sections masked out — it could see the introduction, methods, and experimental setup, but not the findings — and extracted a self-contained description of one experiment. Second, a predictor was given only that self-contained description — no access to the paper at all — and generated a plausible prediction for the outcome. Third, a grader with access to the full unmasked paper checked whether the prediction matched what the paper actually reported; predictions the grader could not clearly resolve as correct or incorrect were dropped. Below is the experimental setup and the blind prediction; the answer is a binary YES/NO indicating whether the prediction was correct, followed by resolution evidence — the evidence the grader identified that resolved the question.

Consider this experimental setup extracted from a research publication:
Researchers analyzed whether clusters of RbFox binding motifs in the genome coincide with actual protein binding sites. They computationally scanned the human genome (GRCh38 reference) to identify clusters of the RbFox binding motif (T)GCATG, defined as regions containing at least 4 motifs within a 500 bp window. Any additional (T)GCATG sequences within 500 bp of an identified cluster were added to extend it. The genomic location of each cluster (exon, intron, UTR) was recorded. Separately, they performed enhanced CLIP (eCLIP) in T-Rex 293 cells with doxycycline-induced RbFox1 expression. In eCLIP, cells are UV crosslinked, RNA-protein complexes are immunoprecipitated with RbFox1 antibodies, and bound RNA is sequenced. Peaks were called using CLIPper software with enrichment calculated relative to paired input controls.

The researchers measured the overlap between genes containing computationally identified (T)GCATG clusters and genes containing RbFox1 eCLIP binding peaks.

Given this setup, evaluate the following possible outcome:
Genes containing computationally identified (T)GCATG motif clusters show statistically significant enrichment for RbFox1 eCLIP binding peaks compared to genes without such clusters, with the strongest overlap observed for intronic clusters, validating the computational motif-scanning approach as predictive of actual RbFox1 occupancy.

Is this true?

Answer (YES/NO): NO